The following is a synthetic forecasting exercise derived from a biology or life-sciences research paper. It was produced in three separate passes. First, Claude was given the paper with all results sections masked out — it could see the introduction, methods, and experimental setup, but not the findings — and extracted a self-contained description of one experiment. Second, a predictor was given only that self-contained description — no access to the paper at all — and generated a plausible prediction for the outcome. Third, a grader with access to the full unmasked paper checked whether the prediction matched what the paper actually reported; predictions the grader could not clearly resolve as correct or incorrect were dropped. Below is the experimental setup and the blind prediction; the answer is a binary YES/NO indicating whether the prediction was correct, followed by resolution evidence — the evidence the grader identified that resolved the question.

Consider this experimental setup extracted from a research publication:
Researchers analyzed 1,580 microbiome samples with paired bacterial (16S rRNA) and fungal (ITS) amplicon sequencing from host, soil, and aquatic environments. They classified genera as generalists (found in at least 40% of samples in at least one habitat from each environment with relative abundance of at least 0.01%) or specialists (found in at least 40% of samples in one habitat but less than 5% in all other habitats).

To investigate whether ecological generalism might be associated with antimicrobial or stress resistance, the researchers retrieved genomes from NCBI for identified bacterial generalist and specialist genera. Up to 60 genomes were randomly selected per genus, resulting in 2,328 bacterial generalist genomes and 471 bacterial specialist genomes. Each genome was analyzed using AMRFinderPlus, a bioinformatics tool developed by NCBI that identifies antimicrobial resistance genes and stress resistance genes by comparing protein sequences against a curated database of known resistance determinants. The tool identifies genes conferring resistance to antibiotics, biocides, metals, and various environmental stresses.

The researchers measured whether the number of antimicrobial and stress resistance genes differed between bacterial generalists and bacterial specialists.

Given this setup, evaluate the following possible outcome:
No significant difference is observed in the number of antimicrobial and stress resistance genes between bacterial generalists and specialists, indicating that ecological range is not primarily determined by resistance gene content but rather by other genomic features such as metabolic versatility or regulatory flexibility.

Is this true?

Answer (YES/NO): NO